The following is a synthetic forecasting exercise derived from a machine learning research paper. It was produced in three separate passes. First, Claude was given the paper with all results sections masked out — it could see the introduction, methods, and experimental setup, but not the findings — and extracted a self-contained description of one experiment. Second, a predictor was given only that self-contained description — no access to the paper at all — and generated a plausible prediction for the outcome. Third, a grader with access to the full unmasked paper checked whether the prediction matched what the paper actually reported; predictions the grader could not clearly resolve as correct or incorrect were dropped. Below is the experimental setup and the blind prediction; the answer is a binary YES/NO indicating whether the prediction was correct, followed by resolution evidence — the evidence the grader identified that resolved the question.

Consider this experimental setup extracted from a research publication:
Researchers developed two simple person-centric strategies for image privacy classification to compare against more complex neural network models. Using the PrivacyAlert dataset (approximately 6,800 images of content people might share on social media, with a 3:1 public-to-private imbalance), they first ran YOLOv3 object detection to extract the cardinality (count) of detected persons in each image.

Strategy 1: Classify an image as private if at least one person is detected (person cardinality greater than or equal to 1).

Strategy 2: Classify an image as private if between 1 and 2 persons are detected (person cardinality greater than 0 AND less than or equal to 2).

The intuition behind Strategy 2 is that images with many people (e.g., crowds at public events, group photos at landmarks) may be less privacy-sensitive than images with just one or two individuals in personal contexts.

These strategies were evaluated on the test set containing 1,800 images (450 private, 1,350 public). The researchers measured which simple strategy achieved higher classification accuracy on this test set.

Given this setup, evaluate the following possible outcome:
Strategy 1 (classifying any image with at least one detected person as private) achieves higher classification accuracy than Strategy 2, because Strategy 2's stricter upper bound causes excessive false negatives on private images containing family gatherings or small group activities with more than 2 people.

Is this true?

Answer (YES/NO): NO